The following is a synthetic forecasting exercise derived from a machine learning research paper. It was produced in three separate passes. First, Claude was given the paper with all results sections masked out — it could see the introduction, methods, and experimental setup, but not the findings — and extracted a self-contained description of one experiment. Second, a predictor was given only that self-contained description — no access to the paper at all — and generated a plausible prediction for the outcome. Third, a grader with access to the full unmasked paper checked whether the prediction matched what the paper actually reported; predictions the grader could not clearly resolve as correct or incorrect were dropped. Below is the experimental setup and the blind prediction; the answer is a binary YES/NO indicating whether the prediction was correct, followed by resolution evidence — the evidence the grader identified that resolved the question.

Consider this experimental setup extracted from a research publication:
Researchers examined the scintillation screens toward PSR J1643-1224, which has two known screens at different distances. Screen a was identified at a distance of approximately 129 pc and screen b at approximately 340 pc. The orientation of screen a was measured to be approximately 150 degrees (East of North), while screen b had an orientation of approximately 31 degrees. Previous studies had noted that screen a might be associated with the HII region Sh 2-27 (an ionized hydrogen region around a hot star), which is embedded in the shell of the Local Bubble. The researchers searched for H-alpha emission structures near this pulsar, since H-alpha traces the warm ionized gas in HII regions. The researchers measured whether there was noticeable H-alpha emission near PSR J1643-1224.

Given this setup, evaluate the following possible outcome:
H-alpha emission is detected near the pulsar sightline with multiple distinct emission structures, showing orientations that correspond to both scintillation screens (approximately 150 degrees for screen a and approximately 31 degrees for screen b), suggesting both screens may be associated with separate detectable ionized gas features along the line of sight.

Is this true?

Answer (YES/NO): NO